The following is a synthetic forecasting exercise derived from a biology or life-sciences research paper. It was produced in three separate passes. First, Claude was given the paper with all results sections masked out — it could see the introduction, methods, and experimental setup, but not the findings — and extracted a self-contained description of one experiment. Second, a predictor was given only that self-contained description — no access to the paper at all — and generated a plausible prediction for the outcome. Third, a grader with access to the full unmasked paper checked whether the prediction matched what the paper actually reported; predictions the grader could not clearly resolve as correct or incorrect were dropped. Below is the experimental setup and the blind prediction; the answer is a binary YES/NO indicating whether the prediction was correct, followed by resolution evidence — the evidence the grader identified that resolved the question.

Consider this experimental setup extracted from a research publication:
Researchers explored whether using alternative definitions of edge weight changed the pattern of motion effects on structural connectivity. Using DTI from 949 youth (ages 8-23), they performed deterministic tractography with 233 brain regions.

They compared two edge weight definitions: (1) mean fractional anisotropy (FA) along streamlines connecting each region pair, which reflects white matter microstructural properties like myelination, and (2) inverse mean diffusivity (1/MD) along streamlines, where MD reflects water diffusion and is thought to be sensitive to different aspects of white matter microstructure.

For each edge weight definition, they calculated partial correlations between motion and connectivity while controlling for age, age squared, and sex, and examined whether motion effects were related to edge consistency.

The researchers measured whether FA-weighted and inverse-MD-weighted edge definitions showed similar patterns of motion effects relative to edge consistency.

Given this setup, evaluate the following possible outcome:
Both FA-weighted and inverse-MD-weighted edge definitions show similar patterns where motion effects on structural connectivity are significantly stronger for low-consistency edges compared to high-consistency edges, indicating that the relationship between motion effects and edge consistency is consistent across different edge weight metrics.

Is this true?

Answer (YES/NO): YES